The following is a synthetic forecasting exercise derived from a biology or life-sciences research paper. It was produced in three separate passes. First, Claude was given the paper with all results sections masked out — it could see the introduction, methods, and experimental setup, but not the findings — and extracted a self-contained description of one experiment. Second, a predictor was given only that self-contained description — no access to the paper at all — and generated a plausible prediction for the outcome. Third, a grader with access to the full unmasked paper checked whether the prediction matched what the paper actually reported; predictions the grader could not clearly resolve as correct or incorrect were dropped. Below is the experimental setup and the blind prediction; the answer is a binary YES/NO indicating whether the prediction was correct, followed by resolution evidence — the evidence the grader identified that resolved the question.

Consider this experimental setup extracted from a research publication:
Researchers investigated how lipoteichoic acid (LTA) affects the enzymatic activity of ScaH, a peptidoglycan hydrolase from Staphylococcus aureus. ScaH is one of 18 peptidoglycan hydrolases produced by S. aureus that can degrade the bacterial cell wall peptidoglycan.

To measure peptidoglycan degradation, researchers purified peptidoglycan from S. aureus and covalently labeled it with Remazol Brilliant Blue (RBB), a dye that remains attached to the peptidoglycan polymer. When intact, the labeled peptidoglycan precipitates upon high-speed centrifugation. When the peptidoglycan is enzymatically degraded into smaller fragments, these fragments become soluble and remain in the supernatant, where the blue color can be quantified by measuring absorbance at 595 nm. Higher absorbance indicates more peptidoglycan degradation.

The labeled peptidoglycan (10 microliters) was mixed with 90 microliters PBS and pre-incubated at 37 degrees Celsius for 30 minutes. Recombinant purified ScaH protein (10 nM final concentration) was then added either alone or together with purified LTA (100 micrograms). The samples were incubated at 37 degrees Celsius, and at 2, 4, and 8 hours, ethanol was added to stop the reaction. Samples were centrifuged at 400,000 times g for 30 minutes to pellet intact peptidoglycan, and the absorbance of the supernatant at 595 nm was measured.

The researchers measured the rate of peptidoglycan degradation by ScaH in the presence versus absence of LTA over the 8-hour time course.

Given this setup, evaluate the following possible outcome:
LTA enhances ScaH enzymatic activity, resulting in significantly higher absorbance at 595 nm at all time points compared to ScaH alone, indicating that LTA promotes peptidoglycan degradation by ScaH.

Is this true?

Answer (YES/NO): NO